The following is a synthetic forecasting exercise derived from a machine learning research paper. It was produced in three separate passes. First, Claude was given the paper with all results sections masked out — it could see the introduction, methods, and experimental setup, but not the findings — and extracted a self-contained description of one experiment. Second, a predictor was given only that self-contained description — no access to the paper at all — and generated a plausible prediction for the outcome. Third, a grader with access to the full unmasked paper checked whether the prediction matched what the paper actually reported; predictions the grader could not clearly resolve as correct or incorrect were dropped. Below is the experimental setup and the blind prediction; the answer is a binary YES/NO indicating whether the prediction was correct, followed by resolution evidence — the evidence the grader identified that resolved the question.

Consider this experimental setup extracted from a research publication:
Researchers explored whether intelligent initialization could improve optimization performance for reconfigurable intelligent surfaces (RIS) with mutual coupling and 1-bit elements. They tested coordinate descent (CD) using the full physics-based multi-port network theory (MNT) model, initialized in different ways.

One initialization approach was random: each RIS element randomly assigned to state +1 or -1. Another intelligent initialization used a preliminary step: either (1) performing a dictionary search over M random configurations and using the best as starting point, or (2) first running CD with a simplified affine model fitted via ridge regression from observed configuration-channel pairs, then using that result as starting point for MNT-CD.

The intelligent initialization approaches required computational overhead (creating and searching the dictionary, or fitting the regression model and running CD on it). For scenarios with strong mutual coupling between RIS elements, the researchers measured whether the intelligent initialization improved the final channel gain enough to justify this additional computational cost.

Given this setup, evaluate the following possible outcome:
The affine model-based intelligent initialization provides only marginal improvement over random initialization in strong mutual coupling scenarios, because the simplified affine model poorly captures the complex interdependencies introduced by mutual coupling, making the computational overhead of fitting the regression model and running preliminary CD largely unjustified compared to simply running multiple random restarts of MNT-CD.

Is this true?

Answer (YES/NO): NO